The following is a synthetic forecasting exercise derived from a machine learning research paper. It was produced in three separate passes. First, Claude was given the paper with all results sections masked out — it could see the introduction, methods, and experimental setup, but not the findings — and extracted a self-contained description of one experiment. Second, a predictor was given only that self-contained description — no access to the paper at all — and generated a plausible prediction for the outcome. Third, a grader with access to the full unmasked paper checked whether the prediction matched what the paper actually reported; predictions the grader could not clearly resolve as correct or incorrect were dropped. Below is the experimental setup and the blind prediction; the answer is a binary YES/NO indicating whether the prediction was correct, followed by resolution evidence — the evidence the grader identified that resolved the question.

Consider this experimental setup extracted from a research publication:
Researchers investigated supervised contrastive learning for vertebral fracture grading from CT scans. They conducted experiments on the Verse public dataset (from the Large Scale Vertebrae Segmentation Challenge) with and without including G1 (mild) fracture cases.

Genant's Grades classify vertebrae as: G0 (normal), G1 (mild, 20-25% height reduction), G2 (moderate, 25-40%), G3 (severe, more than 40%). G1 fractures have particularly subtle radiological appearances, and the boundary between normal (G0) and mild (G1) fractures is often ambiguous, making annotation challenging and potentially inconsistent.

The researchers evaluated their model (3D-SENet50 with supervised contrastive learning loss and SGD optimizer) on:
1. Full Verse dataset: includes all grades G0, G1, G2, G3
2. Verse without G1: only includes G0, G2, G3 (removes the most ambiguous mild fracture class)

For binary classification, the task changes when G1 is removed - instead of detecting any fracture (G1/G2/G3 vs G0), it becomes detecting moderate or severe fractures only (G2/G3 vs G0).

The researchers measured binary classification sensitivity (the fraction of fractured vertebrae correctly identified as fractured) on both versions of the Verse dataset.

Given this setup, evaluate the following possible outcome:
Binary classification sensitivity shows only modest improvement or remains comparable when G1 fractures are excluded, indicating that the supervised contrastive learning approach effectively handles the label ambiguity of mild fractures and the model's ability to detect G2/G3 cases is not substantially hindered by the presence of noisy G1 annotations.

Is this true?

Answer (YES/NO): NO